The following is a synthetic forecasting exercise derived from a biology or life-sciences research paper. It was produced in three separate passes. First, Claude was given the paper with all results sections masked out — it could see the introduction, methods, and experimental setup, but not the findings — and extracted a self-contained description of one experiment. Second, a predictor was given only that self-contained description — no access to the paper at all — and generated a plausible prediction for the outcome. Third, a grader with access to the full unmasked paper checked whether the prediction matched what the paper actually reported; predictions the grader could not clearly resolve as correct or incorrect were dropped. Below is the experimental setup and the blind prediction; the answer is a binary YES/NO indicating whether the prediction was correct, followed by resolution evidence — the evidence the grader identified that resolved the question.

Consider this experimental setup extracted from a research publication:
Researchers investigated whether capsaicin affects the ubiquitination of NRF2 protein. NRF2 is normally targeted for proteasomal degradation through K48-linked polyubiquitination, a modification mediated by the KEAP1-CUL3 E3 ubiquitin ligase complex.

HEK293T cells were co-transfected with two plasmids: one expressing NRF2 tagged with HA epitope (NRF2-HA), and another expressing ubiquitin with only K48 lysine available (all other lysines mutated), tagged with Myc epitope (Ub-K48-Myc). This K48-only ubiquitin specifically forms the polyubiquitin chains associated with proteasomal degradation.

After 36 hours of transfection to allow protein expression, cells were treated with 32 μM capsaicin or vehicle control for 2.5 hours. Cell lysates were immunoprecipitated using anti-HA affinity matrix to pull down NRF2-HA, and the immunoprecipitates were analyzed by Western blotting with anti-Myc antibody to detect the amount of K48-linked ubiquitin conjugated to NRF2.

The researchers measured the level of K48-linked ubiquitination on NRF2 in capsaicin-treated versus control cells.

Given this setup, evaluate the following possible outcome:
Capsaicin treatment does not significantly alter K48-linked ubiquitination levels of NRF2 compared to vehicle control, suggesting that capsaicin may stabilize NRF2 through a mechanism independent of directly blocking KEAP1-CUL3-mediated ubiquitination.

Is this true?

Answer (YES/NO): NO